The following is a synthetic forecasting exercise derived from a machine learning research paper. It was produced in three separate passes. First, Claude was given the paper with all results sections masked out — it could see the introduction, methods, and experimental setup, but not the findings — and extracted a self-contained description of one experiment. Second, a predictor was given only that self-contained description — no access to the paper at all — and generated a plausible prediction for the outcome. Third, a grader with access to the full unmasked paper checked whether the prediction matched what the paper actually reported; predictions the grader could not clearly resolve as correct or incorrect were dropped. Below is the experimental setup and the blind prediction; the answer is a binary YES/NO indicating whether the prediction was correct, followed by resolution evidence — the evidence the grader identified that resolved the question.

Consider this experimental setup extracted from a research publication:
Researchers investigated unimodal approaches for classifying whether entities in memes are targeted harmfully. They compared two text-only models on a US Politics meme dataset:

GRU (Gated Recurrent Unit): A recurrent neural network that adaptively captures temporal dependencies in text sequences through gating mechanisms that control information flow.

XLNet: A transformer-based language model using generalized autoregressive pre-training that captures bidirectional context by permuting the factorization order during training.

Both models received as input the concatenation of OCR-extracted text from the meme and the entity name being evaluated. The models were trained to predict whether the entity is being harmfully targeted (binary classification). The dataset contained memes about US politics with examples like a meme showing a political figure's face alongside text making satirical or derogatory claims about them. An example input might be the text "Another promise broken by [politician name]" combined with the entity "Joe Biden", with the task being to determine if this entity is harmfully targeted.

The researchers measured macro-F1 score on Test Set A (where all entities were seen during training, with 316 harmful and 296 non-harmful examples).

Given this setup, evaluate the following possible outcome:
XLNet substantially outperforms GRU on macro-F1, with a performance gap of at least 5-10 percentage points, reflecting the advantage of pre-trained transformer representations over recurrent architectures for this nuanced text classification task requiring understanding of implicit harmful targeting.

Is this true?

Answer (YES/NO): NO